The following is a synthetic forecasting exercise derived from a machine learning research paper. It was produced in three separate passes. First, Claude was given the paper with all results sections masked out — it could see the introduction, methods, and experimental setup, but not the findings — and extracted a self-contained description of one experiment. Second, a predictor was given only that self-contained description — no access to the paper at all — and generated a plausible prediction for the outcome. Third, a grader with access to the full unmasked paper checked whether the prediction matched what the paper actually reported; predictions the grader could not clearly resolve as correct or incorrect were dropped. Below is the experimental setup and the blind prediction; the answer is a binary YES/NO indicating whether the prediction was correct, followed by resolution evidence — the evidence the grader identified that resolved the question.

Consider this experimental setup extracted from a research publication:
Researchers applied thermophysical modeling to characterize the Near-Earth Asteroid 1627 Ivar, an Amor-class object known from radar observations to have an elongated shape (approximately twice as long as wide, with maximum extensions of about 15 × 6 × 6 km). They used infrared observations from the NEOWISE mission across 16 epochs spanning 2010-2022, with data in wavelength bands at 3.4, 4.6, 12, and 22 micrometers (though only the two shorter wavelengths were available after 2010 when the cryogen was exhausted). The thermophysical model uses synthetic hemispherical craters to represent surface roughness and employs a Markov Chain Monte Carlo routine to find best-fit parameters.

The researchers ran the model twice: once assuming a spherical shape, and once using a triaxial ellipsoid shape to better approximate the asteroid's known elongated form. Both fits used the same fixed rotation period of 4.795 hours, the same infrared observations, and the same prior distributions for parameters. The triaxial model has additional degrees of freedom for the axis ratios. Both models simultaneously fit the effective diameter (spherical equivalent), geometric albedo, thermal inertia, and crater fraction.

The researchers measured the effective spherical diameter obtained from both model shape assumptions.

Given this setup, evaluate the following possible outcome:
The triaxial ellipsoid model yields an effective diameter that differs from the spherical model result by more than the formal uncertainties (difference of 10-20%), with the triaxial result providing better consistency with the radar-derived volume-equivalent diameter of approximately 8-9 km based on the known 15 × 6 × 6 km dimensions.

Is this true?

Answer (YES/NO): NO